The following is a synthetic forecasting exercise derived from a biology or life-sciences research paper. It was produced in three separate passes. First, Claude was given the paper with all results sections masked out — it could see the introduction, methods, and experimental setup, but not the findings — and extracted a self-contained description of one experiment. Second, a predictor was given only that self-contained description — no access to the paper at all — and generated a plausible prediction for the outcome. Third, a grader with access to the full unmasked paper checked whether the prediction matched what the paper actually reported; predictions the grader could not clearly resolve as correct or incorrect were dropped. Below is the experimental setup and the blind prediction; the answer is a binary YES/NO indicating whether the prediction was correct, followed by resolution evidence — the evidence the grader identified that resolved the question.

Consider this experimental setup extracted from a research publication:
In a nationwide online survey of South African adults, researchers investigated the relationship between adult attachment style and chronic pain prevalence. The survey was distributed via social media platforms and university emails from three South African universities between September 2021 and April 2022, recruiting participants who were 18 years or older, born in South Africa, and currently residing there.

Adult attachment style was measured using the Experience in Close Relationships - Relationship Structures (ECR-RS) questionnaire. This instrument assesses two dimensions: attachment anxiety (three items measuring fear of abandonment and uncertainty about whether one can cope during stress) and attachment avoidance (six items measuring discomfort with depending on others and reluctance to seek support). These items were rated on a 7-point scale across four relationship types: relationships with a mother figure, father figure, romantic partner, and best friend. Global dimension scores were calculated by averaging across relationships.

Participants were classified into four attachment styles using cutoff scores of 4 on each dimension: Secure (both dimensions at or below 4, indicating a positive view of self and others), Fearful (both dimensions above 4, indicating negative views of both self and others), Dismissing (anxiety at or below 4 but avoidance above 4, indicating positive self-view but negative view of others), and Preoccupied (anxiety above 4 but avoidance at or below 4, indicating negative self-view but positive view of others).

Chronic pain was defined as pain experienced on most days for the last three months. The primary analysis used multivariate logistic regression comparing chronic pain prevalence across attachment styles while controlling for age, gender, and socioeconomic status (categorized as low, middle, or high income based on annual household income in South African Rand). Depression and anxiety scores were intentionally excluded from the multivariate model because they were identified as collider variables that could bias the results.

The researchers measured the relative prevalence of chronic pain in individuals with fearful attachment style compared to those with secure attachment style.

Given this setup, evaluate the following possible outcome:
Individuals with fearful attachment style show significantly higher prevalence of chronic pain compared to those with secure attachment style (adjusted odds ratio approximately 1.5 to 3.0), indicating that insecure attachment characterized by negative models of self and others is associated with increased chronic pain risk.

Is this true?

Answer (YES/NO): YES